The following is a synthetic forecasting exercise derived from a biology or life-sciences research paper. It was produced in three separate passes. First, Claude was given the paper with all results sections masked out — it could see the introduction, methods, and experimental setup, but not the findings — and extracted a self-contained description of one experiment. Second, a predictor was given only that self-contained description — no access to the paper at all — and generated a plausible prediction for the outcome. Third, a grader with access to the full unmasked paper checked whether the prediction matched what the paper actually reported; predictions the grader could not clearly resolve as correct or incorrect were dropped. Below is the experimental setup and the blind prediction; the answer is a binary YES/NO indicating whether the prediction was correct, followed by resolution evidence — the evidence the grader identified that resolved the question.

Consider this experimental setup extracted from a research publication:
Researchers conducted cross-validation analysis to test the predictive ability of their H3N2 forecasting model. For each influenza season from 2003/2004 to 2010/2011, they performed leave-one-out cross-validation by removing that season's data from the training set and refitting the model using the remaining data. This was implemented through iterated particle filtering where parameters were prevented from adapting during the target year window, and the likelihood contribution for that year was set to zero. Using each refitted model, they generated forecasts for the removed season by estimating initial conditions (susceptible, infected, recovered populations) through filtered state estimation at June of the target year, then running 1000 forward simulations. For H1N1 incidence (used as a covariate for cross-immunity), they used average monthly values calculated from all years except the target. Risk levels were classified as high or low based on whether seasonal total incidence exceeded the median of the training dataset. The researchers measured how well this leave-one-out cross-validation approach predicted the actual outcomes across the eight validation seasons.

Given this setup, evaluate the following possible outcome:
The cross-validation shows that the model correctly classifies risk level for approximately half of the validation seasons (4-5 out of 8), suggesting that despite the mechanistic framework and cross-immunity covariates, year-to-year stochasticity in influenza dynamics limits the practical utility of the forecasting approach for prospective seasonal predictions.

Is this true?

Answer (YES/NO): NO